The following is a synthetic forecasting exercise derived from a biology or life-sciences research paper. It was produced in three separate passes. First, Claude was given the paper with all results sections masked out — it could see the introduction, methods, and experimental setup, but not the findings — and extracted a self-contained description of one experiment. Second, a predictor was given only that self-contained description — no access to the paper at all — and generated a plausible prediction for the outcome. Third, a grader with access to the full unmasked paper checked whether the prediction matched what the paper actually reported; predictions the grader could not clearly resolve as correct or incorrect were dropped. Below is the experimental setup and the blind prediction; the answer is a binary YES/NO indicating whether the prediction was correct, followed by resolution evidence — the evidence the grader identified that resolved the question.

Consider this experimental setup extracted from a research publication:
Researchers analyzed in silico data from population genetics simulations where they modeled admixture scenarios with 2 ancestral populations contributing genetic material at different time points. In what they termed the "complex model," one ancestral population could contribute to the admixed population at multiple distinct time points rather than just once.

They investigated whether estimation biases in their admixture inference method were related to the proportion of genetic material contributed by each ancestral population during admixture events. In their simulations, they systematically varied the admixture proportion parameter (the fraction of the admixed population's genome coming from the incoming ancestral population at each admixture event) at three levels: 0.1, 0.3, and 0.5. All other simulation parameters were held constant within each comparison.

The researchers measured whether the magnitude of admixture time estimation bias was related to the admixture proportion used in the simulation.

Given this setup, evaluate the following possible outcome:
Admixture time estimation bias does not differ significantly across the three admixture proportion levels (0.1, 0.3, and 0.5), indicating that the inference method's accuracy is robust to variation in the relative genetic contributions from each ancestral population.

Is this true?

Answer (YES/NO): NO